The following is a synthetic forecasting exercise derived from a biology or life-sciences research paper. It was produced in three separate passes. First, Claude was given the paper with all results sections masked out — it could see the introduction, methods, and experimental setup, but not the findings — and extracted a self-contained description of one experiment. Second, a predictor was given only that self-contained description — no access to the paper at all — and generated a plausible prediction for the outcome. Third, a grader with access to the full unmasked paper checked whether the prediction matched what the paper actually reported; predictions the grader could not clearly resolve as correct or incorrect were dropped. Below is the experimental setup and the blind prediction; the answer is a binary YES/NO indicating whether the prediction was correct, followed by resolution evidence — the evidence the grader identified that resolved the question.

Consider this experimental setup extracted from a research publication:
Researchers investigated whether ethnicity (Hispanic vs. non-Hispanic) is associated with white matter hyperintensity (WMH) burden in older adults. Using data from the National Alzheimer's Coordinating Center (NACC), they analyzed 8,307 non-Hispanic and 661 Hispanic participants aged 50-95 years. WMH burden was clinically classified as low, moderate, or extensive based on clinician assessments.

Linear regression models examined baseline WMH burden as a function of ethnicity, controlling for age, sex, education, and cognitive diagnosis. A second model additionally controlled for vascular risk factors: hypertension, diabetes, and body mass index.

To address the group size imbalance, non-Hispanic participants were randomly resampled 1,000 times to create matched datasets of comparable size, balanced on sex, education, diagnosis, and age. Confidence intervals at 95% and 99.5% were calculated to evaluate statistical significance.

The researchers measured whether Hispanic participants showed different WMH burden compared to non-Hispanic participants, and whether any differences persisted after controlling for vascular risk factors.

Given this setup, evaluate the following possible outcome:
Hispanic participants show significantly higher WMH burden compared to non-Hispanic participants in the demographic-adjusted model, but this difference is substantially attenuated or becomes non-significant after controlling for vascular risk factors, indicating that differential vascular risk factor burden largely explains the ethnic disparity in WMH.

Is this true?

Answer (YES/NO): NO